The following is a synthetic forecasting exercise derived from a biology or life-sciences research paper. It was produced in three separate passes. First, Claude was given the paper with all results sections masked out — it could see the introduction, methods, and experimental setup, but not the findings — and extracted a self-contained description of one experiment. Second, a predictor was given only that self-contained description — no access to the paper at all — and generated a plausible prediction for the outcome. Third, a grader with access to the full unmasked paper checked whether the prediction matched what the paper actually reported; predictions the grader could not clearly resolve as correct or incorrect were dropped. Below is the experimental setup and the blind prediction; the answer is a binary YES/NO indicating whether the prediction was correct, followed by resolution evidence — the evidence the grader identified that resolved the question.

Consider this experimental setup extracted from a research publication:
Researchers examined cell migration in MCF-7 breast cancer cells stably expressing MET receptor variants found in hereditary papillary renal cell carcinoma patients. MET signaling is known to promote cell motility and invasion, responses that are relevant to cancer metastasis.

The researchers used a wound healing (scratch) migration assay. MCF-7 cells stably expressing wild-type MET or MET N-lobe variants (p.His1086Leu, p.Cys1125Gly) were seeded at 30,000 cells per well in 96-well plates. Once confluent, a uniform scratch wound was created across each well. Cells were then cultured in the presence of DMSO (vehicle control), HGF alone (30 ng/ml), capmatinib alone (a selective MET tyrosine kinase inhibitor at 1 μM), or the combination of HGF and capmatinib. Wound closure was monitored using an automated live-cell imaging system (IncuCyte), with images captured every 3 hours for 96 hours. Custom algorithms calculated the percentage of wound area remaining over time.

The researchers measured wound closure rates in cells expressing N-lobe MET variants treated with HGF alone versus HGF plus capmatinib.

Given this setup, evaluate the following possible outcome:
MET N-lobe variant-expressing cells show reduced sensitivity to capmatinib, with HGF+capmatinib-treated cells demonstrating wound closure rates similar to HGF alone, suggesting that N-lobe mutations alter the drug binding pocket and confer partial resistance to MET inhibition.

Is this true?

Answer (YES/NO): NO